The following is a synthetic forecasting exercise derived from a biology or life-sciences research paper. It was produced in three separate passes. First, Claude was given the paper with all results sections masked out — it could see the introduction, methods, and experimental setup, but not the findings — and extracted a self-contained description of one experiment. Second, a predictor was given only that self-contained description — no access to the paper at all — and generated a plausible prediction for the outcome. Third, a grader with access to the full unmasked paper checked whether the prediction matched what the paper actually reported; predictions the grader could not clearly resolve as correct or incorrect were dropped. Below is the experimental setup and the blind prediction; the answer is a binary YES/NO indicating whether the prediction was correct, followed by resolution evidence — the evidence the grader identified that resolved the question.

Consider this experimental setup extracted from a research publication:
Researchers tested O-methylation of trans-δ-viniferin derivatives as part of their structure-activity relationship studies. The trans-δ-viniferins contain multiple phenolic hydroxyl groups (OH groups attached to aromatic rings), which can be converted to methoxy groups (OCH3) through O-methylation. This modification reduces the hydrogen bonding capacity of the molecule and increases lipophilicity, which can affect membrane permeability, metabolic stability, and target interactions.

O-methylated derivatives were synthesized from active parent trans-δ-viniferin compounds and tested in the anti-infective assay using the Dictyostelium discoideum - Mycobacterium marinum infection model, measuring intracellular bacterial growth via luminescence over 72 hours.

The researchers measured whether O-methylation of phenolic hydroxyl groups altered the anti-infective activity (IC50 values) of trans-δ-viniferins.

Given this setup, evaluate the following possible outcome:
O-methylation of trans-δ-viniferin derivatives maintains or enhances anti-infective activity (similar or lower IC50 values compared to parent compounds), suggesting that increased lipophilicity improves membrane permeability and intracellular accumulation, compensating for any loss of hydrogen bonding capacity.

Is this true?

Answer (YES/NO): YES